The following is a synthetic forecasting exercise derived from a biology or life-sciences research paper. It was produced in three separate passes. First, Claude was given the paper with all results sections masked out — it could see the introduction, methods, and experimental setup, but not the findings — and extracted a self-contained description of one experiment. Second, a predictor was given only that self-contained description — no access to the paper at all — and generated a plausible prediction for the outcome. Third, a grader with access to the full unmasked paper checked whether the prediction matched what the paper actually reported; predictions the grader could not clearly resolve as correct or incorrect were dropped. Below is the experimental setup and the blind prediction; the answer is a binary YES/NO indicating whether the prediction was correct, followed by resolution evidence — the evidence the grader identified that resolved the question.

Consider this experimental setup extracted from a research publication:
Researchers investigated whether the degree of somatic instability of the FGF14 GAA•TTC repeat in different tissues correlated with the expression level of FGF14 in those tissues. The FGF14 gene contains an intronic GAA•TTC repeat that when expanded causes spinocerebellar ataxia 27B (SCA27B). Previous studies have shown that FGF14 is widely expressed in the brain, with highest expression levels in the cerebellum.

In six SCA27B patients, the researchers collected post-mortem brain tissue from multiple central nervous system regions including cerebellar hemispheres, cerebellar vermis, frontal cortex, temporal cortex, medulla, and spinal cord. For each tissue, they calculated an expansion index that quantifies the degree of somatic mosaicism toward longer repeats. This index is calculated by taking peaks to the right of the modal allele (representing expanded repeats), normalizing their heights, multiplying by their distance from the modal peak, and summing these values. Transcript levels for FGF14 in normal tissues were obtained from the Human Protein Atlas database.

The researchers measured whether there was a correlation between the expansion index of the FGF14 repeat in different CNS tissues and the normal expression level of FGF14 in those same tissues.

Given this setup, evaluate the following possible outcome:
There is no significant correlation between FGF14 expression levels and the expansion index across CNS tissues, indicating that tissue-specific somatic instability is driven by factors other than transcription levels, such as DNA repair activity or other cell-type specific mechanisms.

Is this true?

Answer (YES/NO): NO